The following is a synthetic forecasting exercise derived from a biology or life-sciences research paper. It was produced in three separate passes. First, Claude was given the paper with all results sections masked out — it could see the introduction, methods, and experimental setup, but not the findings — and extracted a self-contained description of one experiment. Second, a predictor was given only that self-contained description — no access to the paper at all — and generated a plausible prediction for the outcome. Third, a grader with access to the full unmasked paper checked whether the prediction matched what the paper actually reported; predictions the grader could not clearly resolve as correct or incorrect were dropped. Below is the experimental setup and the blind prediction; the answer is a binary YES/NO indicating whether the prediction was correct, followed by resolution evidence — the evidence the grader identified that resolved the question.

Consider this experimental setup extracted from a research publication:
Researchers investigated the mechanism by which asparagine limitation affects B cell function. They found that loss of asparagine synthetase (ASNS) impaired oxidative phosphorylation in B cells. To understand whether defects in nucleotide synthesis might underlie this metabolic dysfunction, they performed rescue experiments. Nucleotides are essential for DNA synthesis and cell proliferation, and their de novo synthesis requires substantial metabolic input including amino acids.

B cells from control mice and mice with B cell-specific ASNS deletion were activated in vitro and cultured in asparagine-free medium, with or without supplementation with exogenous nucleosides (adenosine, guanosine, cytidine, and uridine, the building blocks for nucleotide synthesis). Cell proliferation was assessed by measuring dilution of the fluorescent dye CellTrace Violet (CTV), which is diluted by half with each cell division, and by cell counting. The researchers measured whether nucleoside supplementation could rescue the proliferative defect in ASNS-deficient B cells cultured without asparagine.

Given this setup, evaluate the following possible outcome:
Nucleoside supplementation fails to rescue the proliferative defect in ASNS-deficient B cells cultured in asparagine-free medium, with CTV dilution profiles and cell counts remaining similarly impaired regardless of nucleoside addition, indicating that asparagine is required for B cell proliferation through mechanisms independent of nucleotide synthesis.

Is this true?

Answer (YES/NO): YES